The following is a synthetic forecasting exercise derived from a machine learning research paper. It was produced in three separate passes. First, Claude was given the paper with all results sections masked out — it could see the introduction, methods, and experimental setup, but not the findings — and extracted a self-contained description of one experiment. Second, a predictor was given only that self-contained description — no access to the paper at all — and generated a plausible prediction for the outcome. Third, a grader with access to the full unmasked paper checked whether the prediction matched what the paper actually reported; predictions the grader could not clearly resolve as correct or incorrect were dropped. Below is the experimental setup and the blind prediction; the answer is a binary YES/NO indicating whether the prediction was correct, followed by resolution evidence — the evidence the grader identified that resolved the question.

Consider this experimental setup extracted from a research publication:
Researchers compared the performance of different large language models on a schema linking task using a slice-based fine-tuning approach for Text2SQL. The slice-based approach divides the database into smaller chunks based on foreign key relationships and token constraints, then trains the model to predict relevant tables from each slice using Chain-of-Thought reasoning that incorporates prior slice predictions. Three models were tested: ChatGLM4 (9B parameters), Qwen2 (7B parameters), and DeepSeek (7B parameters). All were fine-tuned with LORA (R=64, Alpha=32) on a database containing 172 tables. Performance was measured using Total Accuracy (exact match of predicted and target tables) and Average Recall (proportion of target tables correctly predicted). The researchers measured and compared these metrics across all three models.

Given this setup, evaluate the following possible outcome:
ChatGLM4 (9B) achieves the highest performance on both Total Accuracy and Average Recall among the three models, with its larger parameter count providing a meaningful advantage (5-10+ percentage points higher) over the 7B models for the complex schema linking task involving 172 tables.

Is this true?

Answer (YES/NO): NO